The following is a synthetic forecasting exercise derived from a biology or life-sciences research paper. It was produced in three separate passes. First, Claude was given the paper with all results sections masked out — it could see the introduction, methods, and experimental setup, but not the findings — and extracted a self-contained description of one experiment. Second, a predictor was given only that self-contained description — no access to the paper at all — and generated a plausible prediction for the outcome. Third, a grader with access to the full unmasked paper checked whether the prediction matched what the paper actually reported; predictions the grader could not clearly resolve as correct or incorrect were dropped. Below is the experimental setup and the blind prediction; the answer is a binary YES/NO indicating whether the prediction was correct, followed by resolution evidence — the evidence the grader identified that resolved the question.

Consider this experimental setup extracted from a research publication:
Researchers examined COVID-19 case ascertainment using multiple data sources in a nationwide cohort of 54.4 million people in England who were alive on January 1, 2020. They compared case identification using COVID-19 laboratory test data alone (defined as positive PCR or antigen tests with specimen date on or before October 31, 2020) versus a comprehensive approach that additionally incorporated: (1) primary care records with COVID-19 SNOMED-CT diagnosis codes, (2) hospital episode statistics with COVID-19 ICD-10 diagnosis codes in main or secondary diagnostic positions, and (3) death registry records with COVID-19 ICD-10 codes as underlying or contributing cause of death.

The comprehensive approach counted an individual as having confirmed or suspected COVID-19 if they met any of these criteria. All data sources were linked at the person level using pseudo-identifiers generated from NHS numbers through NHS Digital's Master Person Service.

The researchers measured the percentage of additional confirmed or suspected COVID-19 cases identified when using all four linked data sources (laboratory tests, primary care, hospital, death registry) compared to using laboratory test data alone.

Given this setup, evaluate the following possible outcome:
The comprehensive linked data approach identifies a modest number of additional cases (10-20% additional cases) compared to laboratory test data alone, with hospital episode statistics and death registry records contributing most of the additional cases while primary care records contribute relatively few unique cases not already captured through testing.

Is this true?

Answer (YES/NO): NO